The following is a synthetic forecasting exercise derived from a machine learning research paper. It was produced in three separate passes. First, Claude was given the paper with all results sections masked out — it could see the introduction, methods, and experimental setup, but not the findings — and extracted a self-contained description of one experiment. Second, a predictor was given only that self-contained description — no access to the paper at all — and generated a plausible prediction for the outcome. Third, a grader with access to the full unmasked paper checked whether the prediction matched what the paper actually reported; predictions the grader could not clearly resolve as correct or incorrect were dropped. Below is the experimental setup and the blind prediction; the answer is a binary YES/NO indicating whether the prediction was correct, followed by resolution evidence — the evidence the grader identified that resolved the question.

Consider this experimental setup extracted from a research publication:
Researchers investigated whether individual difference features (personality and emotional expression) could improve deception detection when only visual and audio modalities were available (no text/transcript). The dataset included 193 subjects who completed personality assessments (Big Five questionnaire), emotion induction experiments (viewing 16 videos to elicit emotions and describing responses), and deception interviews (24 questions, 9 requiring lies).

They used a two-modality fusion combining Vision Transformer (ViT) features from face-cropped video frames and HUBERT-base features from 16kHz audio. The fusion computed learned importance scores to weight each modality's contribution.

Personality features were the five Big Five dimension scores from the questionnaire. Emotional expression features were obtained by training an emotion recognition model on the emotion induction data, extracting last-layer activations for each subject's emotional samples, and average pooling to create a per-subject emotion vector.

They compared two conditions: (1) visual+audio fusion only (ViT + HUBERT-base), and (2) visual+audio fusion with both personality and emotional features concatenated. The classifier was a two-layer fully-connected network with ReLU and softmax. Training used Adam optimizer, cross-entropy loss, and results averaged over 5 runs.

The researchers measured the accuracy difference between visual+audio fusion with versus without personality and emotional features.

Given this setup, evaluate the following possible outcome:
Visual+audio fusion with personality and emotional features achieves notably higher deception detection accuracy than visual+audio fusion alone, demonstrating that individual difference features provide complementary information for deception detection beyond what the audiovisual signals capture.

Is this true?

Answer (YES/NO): NO